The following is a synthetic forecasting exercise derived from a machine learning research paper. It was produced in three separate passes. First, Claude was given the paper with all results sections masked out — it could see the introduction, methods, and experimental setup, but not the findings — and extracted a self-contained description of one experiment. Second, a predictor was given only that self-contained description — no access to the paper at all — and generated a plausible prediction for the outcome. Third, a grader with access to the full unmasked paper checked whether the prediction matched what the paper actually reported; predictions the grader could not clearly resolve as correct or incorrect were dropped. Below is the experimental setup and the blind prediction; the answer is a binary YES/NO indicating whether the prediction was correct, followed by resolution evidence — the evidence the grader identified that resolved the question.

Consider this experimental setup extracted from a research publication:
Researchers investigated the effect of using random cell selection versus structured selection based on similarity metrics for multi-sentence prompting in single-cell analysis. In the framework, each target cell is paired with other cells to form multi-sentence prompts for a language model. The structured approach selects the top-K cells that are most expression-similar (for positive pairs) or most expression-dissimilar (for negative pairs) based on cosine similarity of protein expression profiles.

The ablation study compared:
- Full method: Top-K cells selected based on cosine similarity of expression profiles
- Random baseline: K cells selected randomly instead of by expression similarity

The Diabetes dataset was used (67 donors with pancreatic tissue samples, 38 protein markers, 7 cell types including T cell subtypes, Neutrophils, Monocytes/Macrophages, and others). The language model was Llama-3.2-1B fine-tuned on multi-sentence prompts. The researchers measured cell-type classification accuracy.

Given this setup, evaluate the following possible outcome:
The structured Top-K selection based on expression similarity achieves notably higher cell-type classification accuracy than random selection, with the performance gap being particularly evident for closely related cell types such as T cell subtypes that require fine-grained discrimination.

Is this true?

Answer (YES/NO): NO